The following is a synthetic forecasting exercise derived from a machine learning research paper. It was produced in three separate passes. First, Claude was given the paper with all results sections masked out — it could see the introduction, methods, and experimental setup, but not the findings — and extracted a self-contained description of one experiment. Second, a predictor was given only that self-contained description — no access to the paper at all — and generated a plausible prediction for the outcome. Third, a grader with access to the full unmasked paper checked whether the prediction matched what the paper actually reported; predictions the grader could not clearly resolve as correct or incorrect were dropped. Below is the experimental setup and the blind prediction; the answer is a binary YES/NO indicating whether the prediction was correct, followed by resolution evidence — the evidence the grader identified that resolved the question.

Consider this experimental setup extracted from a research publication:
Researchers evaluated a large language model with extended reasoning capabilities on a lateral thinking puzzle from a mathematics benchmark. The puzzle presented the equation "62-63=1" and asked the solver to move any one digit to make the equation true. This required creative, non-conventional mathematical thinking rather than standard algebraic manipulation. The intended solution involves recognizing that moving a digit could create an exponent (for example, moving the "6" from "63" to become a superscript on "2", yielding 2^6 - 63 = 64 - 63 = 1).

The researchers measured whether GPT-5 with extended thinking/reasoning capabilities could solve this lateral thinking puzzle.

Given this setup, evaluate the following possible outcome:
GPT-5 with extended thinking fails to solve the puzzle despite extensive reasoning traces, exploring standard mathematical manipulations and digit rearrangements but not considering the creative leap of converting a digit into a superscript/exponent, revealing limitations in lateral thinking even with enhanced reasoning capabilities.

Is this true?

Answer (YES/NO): NO